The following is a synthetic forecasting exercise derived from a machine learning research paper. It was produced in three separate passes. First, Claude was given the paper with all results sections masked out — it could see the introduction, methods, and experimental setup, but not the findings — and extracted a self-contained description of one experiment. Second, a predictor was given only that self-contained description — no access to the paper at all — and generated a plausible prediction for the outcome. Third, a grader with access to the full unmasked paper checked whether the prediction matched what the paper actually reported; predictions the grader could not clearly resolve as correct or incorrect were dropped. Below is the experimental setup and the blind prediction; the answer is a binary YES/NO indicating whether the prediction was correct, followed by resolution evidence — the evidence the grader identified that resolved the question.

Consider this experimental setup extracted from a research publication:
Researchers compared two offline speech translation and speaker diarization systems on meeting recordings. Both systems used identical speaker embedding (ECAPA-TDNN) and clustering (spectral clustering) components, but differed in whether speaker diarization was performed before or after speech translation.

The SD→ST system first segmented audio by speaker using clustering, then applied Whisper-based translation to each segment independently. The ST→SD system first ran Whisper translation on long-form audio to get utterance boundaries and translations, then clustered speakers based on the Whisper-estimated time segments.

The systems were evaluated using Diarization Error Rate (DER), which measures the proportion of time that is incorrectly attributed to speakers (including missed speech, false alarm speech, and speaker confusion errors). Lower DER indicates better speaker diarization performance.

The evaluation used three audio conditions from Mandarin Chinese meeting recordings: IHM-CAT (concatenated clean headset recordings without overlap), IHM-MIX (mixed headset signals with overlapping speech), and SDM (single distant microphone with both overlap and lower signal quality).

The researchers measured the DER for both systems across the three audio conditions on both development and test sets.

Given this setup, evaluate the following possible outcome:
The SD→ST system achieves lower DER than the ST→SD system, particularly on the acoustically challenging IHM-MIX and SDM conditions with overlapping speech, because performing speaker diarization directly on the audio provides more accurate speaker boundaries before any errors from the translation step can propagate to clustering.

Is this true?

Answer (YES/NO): NO